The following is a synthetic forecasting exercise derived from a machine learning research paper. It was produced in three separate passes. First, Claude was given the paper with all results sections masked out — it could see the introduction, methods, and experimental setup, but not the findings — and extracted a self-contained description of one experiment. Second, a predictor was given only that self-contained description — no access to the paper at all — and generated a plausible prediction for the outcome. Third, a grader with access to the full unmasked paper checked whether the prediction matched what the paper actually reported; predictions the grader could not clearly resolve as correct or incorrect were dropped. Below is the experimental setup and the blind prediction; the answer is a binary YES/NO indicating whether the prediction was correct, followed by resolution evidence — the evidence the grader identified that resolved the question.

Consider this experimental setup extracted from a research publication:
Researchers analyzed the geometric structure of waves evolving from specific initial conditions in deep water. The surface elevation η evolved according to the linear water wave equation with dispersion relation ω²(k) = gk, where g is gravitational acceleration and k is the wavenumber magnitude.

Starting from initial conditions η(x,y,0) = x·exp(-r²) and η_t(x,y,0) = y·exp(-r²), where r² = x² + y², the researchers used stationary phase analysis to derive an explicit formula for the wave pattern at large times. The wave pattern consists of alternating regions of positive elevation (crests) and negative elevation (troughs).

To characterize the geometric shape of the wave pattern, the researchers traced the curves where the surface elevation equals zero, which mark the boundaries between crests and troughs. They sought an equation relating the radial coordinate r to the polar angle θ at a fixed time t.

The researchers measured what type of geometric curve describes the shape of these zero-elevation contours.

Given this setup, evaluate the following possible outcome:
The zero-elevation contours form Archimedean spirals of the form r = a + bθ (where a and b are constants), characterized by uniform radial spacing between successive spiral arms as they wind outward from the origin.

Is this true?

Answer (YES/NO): NO